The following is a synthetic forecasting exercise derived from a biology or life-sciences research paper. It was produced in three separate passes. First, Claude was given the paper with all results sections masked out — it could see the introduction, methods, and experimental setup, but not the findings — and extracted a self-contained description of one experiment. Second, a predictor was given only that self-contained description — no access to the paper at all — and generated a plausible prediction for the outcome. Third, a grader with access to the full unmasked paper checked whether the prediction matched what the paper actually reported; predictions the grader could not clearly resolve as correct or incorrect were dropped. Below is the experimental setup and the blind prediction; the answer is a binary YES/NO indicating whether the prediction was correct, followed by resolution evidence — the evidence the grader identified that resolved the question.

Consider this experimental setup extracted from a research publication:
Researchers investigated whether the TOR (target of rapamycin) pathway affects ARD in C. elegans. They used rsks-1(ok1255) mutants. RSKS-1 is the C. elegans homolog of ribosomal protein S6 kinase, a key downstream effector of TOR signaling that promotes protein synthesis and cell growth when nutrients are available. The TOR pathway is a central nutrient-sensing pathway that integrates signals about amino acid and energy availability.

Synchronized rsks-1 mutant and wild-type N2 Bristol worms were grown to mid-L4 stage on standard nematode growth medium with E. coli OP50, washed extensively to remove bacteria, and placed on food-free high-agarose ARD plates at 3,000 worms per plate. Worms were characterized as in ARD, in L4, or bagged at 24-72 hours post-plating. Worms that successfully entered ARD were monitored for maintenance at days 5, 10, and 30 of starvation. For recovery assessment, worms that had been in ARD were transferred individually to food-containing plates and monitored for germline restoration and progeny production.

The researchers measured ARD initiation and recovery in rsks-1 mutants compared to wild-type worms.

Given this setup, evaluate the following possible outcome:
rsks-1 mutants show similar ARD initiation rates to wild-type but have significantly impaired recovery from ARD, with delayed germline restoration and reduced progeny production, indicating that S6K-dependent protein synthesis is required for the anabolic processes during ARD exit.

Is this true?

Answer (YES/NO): NO